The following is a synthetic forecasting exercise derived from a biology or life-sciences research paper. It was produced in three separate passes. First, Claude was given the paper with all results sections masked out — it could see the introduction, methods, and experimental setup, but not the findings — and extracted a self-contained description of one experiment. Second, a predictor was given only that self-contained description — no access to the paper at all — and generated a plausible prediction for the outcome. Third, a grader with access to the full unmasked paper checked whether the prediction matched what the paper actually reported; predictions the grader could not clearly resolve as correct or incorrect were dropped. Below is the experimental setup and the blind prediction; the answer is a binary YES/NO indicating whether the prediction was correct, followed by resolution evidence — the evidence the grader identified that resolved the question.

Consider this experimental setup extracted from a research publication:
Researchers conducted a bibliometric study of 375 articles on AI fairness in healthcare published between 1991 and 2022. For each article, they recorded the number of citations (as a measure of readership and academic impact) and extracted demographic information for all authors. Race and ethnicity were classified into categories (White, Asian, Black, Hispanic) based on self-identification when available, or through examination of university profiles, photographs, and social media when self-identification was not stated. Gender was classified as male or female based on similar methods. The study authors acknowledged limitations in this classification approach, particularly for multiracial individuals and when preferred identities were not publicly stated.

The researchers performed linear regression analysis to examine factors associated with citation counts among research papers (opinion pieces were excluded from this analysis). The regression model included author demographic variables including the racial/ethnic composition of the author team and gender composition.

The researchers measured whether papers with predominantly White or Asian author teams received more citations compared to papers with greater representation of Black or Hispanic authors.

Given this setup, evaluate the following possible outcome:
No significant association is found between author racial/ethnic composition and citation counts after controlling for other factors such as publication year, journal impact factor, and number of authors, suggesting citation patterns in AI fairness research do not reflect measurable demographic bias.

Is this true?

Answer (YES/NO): YES